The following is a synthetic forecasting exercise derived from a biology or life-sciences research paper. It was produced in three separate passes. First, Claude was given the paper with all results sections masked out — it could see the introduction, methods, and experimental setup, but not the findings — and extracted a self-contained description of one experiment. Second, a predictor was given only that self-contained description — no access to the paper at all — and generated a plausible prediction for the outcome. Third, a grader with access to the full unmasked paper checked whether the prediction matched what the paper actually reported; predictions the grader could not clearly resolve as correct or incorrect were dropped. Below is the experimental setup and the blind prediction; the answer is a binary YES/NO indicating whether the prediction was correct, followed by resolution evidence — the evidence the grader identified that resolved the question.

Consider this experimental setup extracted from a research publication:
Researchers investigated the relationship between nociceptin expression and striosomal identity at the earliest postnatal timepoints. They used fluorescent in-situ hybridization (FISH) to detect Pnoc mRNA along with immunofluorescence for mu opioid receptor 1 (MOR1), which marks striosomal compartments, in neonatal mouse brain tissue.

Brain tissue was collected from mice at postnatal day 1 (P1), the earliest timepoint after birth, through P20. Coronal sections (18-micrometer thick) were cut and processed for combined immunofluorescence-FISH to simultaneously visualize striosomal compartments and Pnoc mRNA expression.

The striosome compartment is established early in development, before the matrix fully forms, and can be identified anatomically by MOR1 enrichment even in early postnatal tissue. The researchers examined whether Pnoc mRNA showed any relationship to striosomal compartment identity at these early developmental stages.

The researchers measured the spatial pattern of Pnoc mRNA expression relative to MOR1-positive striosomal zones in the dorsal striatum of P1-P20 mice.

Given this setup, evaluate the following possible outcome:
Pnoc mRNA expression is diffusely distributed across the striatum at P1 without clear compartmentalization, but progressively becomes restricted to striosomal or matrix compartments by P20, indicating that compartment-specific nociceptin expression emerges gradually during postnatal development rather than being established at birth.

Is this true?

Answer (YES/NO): NO